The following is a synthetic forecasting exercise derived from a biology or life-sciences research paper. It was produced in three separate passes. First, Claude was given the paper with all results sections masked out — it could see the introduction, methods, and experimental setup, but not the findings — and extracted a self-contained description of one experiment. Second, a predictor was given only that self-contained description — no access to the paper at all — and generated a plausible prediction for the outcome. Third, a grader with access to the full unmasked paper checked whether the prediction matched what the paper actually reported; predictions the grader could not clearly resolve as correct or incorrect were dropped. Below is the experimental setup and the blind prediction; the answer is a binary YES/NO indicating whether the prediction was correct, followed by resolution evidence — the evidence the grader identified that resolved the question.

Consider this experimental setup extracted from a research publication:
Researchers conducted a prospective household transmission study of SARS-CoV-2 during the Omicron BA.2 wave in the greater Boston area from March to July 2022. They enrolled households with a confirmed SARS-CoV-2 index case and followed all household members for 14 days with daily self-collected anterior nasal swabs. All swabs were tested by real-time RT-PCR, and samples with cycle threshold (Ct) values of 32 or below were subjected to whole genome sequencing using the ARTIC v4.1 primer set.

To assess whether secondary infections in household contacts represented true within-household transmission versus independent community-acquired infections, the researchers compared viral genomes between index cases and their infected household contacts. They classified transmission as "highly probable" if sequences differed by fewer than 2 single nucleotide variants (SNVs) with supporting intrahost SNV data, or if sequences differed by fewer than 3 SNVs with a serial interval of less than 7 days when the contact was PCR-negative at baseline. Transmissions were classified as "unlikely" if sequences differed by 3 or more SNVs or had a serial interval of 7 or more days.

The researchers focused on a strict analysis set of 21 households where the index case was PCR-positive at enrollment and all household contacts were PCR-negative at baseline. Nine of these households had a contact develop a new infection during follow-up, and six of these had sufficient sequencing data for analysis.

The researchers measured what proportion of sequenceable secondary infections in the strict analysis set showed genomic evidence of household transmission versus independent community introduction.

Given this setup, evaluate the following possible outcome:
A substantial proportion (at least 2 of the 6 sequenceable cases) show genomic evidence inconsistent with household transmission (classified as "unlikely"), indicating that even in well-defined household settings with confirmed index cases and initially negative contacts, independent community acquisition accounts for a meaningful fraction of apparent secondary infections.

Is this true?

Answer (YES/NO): YES